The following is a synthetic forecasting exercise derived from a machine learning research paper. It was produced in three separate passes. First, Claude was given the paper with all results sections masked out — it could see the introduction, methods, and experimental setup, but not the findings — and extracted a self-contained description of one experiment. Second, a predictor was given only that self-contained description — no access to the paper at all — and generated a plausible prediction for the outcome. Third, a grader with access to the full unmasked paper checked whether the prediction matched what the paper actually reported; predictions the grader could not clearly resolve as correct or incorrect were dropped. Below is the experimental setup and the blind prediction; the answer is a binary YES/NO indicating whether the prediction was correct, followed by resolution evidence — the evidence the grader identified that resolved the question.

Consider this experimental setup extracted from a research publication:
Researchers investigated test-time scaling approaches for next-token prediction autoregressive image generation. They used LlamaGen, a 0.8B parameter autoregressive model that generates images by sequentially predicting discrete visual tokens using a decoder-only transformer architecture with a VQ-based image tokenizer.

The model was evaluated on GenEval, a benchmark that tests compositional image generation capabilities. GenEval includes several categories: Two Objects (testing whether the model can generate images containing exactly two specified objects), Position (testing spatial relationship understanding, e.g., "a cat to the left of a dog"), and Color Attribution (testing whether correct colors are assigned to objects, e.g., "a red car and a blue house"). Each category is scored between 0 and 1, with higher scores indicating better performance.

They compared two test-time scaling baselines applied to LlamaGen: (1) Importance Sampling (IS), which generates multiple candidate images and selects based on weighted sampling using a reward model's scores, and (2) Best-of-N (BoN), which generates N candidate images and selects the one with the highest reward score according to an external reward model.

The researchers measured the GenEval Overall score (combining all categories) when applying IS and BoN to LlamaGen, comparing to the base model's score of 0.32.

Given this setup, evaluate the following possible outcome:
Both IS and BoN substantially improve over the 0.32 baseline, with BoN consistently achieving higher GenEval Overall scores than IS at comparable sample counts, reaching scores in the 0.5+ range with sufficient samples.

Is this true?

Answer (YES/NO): NO